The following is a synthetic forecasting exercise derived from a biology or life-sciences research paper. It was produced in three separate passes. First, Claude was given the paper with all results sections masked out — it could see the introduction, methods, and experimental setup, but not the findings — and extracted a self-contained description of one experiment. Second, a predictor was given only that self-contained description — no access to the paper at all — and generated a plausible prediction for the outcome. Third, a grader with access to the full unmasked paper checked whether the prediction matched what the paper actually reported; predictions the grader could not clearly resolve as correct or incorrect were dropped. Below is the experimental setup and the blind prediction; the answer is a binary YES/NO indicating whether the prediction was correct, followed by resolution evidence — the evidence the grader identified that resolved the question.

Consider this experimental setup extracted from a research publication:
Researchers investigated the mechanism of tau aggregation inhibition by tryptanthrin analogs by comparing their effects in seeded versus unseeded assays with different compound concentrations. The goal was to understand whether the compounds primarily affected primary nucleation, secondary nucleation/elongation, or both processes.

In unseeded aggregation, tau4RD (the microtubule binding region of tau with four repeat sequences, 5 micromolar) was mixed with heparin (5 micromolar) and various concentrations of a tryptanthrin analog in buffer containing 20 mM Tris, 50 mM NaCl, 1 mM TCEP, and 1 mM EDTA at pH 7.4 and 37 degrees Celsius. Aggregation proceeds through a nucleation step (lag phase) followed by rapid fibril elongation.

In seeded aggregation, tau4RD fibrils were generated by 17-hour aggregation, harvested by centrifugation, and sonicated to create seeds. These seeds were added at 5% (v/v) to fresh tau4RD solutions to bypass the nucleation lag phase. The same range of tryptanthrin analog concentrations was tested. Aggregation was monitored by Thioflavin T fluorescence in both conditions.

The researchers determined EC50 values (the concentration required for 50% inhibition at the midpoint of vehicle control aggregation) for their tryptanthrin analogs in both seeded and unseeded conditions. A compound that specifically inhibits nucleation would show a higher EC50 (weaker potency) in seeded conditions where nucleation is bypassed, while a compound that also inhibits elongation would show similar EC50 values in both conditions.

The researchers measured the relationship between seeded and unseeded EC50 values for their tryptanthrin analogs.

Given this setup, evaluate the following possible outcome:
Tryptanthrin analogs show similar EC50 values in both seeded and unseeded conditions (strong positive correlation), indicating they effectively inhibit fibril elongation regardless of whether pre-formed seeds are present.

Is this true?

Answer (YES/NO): NO